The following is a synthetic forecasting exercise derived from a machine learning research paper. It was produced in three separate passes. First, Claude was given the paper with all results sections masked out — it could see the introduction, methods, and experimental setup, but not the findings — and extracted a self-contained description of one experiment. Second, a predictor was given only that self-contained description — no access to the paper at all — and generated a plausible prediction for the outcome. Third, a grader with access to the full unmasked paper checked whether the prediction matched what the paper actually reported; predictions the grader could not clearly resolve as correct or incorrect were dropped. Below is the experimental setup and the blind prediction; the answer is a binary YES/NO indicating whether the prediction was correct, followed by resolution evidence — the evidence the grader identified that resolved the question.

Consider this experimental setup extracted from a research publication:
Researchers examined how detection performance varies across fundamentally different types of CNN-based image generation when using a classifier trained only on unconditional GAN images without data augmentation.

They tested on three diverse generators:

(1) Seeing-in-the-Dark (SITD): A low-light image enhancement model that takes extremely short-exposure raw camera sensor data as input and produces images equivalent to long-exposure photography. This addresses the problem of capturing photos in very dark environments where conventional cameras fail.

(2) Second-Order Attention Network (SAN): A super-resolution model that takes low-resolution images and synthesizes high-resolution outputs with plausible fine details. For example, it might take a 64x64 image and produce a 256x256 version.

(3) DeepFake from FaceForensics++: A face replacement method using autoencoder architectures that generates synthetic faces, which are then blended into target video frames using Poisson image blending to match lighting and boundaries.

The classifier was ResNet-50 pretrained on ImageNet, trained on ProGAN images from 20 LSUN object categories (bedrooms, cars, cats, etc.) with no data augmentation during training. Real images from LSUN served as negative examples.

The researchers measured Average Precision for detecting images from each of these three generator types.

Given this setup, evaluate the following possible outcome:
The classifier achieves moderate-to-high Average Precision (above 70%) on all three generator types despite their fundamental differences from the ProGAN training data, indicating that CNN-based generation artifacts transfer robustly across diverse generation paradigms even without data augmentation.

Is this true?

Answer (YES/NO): YES